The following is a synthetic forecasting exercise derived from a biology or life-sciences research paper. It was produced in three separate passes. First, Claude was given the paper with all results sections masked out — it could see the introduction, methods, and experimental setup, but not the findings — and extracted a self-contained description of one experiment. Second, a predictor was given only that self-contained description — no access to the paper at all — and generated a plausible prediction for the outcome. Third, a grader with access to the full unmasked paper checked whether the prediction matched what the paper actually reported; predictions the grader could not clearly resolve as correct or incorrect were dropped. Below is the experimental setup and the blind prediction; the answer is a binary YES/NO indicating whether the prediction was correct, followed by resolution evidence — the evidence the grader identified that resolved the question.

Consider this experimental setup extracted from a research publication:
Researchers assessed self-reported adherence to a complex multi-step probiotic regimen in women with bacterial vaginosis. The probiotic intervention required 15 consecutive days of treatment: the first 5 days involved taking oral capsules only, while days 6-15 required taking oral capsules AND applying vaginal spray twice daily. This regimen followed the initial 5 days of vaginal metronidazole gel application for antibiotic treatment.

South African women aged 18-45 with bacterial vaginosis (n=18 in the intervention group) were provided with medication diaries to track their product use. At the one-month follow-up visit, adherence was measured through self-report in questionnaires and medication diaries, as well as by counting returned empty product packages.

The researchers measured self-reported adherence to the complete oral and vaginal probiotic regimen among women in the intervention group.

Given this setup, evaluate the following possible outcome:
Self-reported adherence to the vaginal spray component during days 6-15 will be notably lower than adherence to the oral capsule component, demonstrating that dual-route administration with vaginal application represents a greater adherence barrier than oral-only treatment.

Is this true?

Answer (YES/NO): YES